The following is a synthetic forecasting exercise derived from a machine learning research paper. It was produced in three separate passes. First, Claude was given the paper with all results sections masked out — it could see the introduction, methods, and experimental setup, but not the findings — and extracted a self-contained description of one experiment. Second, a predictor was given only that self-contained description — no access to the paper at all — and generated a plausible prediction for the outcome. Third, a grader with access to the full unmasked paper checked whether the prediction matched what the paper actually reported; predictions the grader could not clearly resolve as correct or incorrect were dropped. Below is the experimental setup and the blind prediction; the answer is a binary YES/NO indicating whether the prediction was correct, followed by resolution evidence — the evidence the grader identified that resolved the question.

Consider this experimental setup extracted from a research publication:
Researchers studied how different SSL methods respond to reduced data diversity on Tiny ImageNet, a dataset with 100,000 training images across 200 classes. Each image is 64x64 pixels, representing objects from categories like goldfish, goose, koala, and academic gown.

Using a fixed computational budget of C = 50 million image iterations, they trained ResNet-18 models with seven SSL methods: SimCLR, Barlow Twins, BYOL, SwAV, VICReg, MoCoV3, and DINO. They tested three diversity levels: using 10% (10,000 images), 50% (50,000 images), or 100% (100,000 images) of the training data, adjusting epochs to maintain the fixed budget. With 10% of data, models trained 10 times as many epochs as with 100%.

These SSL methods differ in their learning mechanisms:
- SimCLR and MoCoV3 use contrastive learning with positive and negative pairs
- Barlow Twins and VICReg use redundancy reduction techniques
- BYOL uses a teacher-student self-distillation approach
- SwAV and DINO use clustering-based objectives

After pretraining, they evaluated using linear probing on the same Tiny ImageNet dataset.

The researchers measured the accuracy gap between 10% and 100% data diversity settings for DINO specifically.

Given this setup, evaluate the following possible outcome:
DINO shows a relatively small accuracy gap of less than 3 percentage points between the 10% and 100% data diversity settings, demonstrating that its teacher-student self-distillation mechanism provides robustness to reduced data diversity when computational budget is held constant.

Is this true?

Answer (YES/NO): NO